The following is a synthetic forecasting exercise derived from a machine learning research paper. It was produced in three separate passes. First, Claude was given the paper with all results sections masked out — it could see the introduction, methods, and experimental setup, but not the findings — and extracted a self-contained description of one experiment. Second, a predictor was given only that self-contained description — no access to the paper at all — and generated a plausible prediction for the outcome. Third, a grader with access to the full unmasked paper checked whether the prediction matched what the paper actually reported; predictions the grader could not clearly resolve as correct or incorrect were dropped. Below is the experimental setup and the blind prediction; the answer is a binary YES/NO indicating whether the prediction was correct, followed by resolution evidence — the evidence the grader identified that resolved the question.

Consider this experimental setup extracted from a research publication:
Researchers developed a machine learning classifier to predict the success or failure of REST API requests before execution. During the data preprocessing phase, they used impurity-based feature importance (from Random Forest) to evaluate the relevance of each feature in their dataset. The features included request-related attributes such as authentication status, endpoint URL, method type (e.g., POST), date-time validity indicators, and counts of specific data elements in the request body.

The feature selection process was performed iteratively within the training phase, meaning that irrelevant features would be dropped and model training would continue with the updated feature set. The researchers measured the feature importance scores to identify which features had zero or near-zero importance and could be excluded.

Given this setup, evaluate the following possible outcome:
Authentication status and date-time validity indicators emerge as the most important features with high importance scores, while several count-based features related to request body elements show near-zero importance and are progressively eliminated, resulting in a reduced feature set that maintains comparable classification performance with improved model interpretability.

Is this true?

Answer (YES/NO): NO